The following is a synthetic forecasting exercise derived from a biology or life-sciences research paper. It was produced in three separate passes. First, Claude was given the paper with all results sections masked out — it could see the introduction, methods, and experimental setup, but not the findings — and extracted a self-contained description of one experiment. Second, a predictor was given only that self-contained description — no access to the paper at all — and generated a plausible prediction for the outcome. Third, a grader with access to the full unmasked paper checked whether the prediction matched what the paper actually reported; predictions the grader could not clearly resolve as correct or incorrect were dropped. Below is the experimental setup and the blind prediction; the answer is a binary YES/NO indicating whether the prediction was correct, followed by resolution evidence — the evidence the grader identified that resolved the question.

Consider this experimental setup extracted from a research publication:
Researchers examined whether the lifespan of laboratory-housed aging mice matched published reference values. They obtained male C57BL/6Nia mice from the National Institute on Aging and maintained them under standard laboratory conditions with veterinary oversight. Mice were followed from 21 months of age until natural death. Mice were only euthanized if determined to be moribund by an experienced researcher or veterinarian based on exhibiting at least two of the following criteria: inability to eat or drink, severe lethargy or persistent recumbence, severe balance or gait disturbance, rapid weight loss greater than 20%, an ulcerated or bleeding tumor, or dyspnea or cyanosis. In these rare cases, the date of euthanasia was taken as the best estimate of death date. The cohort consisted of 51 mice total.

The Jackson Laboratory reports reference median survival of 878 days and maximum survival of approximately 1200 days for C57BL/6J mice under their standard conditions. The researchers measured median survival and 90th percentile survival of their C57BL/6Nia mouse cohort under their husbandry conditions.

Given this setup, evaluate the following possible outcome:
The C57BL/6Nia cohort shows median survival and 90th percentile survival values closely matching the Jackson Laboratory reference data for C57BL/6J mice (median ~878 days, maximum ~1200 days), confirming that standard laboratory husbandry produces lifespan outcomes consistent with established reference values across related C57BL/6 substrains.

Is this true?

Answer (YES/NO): NO